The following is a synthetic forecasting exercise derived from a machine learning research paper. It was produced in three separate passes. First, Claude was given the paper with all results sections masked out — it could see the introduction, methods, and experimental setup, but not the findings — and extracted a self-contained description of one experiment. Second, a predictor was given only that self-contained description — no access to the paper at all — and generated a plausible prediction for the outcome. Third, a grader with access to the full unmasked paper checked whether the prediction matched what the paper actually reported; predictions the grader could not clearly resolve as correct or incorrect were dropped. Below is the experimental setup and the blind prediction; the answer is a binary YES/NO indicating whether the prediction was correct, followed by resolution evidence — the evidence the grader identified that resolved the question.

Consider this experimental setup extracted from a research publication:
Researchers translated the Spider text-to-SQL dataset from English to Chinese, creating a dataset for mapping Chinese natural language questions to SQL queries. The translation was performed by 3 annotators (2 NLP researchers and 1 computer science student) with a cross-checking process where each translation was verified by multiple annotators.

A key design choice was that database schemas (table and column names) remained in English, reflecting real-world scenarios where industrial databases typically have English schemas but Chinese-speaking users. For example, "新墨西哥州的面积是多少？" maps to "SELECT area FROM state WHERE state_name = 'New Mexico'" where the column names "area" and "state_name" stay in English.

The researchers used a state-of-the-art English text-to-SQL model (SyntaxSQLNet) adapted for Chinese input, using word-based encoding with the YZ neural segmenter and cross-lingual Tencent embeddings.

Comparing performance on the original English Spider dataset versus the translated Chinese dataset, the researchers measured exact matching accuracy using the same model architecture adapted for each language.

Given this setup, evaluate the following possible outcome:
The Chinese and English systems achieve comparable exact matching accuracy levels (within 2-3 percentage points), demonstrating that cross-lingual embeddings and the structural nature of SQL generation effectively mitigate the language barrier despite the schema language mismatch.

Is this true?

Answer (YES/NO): YES